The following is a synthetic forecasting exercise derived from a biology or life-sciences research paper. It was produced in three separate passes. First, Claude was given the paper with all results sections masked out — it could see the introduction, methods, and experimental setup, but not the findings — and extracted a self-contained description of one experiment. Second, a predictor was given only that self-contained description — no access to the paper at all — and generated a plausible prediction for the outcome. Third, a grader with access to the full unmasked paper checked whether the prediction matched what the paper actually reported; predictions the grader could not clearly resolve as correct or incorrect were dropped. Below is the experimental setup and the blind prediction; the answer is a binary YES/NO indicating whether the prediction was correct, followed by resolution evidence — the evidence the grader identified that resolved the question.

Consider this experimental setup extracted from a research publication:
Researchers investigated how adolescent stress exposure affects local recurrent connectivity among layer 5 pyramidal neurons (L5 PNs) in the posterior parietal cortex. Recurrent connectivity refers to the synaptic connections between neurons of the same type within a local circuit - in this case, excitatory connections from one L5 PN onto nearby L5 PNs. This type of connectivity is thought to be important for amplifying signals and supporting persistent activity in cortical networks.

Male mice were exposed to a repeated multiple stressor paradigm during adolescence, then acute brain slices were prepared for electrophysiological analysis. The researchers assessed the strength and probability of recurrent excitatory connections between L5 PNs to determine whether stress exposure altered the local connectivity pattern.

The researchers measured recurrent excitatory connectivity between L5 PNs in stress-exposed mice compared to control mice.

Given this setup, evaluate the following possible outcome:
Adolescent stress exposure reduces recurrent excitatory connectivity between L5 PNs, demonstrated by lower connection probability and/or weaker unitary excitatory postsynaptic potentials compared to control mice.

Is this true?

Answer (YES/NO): NO